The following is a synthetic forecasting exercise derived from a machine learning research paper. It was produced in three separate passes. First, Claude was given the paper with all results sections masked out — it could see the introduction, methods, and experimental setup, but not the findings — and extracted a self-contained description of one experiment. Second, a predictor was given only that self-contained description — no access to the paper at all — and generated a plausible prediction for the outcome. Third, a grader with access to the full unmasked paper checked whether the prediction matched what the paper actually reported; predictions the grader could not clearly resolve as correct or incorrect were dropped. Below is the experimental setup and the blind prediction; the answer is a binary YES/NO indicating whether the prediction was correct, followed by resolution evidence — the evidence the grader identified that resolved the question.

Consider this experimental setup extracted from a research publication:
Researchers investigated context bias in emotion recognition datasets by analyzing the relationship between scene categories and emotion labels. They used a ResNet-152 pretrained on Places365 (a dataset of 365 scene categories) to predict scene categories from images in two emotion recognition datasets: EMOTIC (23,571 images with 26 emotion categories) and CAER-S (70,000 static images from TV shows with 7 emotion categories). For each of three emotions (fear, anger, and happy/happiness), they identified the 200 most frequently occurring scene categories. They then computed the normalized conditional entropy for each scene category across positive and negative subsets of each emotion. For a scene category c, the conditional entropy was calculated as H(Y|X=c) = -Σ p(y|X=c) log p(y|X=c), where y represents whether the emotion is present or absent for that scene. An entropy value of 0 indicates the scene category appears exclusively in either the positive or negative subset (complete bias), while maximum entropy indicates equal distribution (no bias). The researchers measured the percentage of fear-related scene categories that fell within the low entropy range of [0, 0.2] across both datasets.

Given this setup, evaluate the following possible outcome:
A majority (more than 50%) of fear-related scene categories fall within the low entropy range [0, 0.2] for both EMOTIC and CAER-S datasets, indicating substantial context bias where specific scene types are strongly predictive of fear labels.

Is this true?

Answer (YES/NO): NO